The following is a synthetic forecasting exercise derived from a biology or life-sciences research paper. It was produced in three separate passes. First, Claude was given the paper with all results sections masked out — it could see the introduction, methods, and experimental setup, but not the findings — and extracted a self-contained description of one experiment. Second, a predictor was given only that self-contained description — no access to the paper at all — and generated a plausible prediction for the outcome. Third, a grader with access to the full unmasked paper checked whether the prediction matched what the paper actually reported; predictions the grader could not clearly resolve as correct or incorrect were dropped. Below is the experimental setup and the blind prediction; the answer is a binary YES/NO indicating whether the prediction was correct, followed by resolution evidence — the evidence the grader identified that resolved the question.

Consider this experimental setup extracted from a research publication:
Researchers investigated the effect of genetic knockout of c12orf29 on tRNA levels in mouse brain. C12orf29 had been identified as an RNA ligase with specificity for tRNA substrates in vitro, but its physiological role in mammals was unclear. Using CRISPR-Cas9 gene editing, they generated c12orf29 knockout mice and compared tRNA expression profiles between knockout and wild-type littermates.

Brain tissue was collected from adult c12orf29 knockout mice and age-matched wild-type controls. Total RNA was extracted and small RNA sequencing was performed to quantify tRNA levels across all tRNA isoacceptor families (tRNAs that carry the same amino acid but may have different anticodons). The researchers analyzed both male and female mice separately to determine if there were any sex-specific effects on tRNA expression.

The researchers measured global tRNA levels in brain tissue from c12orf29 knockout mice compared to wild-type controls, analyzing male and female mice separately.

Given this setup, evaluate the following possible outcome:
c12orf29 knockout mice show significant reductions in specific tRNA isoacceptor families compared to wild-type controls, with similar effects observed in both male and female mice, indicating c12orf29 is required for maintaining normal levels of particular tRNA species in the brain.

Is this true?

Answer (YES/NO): NO